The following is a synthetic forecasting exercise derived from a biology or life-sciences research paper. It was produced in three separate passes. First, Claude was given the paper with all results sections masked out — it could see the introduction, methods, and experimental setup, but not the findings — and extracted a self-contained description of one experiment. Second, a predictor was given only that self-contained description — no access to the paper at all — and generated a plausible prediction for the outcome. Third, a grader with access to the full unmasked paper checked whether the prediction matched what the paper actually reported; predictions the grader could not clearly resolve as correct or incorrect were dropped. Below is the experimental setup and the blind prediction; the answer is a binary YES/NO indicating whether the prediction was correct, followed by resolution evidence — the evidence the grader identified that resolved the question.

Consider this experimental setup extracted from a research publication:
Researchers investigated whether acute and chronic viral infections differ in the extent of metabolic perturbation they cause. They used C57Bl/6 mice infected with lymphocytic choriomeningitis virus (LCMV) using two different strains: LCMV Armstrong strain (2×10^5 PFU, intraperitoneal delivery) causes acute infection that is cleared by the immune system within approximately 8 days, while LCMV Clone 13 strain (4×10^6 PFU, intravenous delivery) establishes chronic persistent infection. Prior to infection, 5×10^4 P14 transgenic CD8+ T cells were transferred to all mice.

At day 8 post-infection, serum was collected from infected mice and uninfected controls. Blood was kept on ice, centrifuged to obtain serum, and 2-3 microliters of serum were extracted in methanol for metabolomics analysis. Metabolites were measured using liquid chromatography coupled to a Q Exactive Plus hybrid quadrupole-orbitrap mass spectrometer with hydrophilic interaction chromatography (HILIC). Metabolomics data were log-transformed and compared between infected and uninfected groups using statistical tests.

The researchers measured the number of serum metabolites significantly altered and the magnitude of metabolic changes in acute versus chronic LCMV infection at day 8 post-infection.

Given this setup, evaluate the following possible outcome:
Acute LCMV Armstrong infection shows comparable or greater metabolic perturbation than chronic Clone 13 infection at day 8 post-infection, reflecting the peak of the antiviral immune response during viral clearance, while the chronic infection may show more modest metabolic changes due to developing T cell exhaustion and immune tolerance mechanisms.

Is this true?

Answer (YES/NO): NO